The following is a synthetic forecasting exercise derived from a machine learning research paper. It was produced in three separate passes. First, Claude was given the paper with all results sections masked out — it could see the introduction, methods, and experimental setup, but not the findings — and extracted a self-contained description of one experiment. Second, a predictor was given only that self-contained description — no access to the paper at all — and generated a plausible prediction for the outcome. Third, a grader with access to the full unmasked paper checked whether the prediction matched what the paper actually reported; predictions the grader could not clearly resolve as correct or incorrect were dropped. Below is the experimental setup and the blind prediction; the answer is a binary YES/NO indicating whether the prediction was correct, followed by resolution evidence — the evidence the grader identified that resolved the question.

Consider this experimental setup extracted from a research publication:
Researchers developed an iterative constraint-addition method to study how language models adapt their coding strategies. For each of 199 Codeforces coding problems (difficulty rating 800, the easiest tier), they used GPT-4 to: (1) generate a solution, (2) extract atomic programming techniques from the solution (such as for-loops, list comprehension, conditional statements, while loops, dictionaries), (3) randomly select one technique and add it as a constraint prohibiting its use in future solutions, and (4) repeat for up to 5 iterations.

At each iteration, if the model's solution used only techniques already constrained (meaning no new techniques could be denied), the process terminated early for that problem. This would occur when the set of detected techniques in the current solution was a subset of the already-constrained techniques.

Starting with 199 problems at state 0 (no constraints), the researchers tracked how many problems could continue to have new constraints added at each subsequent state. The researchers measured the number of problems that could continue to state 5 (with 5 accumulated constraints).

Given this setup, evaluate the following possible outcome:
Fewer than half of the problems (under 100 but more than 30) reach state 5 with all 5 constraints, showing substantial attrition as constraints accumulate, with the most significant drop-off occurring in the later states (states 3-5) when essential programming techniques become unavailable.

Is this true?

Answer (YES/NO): YES